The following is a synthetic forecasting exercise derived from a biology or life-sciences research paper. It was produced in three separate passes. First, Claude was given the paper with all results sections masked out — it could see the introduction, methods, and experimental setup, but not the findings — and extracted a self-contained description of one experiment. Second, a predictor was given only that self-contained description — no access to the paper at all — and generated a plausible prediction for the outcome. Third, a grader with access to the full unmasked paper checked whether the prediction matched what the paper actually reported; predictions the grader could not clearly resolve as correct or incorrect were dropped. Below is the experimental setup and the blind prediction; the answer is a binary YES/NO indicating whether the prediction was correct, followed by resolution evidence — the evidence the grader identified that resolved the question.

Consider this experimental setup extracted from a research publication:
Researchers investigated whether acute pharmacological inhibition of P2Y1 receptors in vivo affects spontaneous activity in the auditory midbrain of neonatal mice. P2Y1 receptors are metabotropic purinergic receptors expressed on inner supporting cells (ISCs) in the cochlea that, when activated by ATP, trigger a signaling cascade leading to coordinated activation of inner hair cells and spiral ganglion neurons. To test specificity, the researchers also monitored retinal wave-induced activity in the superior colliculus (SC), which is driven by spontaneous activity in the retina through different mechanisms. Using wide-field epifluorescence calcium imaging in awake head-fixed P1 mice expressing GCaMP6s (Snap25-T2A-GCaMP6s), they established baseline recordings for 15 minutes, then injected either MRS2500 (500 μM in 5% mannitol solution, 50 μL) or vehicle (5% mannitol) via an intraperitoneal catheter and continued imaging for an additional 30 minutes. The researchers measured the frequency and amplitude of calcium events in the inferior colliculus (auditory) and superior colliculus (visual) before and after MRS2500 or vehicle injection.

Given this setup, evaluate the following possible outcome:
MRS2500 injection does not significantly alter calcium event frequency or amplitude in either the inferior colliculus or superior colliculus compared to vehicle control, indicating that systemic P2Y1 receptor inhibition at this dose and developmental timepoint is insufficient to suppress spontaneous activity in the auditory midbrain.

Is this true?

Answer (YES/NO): NO